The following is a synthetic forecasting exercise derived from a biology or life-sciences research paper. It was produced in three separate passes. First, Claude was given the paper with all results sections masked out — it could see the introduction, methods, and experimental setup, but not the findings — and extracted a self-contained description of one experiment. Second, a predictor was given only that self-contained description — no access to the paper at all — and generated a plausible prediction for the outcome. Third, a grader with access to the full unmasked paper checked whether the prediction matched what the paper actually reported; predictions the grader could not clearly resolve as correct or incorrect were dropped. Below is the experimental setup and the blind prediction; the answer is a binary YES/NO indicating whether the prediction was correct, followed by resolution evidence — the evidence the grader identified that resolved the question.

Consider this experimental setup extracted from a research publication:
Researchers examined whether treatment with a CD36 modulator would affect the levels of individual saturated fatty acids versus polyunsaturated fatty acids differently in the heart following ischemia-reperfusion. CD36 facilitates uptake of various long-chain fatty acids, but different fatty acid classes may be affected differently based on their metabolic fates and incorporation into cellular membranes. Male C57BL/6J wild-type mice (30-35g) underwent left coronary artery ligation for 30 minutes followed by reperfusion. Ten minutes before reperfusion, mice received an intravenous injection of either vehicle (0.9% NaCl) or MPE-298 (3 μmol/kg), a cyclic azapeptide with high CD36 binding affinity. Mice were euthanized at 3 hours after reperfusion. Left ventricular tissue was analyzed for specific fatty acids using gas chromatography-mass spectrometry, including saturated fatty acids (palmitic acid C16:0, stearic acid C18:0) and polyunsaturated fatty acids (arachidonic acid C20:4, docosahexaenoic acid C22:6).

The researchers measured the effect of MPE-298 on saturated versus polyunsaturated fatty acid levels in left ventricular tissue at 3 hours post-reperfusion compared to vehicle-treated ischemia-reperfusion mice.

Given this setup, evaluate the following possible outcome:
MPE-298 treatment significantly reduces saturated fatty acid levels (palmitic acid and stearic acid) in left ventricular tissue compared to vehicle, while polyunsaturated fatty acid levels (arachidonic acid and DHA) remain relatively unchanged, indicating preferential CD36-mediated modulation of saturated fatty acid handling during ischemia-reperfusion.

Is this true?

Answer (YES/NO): NO